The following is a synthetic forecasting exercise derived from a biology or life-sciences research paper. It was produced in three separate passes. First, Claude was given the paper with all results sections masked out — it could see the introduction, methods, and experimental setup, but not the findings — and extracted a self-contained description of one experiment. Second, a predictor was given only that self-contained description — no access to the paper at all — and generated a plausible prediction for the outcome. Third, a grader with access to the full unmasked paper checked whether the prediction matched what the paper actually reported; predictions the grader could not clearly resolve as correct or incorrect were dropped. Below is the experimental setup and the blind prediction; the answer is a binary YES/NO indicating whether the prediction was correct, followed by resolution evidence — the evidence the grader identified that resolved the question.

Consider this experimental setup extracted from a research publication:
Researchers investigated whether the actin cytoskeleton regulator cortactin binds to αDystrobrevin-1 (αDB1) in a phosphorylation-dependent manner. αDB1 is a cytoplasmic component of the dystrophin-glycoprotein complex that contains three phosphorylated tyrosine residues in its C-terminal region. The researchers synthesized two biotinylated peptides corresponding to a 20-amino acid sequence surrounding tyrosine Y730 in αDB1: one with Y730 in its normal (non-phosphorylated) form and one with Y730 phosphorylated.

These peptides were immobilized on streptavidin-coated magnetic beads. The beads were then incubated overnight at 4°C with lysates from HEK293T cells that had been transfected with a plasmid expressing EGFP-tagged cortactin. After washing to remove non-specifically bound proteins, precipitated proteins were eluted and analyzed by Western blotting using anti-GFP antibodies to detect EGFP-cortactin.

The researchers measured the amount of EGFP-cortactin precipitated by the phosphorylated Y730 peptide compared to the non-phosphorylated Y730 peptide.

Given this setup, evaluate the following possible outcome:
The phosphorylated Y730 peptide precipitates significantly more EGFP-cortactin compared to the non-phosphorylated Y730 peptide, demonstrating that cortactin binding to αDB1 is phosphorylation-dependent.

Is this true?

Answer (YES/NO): NO